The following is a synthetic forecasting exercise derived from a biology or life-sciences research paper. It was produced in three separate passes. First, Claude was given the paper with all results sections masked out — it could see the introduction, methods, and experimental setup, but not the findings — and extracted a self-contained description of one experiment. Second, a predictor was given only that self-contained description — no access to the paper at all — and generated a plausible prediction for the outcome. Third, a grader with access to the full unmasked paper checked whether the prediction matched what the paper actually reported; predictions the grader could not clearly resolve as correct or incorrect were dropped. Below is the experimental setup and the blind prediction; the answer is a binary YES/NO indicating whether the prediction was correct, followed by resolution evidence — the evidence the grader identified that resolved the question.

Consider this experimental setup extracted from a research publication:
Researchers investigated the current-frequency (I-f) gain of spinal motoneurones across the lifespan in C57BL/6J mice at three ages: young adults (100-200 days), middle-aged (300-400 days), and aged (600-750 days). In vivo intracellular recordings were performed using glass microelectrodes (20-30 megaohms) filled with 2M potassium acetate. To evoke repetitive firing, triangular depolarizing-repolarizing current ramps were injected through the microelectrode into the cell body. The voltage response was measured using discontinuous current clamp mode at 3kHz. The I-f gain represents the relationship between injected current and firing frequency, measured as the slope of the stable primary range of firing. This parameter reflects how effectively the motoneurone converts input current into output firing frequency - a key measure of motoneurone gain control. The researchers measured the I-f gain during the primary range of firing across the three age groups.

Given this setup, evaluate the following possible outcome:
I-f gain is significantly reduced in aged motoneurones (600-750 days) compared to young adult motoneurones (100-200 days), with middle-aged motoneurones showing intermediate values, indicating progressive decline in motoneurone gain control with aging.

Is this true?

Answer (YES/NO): NO